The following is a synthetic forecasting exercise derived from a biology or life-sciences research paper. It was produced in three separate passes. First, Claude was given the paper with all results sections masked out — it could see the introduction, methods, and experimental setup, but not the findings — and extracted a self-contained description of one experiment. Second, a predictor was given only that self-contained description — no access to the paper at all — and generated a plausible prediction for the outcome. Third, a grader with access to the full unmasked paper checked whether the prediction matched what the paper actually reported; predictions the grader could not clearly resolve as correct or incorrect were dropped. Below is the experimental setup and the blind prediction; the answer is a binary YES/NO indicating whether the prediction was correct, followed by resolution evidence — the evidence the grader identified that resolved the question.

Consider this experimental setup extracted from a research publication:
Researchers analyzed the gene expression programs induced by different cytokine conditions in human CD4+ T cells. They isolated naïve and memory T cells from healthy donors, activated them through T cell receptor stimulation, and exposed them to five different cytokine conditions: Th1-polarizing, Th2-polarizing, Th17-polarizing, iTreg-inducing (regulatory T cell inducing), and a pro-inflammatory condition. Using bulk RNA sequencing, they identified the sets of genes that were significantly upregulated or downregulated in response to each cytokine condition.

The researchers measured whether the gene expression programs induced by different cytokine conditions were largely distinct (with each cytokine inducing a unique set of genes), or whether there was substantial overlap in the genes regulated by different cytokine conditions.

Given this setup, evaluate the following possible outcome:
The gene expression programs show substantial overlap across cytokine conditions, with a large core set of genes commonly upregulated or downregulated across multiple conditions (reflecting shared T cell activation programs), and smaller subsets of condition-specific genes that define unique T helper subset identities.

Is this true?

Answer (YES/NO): NO